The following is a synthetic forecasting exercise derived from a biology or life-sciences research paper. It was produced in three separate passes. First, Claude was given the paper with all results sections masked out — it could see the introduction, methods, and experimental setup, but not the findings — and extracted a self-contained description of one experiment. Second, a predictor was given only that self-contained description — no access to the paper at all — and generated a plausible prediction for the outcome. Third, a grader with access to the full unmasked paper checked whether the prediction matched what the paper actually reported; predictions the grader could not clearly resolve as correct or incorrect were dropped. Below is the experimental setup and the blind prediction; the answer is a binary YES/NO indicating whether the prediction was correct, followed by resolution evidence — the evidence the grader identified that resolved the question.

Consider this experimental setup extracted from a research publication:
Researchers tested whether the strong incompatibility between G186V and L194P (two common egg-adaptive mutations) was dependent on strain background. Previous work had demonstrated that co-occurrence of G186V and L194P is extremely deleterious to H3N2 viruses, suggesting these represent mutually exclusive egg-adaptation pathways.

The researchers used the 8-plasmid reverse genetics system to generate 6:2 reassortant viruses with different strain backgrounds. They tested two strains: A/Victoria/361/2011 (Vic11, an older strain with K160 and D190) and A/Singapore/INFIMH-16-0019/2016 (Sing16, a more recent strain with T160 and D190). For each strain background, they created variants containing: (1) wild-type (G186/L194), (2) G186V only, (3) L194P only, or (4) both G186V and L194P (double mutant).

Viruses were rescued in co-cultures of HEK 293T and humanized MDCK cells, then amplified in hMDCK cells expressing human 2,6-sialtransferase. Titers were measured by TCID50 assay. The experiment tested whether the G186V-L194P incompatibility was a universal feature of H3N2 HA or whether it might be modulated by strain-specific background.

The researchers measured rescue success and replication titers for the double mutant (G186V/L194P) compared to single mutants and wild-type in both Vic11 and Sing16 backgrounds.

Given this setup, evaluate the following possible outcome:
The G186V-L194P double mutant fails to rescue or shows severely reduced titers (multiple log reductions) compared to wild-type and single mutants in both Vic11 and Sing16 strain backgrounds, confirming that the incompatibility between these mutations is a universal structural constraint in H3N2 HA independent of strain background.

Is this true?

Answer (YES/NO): YES